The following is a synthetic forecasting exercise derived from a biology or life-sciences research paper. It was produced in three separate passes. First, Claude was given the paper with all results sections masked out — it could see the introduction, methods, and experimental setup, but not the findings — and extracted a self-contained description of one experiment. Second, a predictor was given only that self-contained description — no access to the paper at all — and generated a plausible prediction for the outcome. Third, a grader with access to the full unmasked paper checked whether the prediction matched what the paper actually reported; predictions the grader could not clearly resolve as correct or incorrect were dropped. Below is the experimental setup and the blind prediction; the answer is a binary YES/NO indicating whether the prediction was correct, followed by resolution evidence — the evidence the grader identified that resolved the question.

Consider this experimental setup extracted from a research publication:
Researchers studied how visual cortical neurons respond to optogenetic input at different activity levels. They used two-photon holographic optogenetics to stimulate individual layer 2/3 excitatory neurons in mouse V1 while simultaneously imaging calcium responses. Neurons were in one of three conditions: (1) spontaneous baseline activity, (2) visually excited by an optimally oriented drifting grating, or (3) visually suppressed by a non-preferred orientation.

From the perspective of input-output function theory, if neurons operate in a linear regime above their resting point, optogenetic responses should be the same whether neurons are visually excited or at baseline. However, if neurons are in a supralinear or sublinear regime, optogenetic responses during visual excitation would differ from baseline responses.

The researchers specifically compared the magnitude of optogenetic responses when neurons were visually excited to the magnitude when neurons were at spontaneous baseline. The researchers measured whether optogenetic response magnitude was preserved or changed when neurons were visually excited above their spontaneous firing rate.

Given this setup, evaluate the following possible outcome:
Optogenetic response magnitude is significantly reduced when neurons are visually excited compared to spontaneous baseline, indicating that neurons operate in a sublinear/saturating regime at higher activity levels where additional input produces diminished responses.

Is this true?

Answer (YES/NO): NO